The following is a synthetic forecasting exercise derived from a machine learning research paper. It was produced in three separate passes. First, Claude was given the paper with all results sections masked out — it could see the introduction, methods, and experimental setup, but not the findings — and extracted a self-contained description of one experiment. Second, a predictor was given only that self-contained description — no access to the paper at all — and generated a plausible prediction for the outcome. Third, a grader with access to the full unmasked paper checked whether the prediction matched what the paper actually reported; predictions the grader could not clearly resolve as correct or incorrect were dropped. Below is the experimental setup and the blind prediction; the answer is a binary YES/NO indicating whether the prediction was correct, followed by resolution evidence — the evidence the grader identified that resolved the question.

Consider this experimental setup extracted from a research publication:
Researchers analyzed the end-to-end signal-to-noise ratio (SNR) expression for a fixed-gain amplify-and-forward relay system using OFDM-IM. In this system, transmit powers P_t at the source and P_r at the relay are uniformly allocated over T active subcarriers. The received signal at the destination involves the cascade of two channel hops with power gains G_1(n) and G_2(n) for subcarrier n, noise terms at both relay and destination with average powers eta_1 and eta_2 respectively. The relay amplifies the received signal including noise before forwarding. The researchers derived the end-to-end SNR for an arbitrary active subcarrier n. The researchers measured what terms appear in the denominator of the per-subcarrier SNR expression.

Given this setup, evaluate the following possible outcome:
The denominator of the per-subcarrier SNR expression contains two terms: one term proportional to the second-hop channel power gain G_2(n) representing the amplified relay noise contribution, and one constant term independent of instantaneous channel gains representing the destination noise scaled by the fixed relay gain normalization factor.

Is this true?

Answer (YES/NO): YES